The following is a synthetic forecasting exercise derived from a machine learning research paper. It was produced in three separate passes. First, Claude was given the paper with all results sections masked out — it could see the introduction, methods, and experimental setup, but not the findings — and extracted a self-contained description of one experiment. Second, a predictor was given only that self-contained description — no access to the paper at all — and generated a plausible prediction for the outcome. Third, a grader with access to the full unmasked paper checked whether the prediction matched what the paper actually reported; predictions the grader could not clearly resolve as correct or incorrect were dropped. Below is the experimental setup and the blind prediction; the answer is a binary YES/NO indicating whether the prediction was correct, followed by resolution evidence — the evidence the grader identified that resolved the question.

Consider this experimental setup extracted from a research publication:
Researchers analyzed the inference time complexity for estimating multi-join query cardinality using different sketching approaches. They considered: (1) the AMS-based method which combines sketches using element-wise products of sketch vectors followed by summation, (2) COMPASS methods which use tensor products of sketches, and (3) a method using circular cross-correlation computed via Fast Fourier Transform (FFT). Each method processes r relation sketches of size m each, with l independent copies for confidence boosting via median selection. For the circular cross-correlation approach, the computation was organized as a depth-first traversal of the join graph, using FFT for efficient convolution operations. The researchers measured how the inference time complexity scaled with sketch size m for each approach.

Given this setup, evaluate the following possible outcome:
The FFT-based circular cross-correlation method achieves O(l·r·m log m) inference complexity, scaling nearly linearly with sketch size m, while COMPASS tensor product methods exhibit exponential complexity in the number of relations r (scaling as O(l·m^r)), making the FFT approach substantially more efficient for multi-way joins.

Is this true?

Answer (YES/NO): YES